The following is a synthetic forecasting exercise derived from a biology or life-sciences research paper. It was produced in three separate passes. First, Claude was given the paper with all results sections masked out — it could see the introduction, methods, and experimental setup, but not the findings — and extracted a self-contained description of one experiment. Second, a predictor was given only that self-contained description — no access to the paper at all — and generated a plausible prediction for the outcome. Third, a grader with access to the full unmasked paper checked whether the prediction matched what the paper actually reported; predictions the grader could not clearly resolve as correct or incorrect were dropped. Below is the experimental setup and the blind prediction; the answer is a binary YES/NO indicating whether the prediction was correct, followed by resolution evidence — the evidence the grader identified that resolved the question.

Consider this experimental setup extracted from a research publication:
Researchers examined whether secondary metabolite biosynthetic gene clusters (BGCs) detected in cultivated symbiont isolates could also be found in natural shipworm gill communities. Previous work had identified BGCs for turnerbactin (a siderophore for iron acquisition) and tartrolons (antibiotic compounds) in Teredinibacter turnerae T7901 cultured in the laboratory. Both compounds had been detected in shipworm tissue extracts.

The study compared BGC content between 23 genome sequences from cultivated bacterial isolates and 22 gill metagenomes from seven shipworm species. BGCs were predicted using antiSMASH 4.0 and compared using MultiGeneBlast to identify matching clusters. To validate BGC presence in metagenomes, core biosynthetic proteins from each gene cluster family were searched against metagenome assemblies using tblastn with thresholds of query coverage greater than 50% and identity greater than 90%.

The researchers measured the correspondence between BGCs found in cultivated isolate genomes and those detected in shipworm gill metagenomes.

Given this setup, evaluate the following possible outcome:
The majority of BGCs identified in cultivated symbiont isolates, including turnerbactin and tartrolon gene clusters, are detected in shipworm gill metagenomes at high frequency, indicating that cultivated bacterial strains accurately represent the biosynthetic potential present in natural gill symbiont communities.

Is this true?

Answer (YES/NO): YES